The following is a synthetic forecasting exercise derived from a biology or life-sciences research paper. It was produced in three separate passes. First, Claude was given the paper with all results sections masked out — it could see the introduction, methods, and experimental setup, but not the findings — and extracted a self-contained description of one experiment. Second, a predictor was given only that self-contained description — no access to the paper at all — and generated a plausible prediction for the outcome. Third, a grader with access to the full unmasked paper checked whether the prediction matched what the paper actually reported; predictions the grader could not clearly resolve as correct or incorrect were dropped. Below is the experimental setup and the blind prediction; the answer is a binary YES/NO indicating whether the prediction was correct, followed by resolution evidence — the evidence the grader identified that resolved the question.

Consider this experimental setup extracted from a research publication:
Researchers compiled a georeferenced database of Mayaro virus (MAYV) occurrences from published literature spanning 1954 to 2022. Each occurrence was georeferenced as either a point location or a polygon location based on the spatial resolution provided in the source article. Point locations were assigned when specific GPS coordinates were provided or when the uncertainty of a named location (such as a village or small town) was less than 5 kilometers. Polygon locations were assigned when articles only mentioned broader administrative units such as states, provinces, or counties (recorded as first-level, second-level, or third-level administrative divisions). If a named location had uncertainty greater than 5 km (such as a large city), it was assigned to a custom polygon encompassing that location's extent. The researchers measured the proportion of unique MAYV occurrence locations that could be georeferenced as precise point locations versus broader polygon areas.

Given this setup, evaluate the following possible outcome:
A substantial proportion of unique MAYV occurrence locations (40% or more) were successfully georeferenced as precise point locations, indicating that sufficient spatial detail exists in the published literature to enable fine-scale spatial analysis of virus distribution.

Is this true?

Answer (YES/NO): NO